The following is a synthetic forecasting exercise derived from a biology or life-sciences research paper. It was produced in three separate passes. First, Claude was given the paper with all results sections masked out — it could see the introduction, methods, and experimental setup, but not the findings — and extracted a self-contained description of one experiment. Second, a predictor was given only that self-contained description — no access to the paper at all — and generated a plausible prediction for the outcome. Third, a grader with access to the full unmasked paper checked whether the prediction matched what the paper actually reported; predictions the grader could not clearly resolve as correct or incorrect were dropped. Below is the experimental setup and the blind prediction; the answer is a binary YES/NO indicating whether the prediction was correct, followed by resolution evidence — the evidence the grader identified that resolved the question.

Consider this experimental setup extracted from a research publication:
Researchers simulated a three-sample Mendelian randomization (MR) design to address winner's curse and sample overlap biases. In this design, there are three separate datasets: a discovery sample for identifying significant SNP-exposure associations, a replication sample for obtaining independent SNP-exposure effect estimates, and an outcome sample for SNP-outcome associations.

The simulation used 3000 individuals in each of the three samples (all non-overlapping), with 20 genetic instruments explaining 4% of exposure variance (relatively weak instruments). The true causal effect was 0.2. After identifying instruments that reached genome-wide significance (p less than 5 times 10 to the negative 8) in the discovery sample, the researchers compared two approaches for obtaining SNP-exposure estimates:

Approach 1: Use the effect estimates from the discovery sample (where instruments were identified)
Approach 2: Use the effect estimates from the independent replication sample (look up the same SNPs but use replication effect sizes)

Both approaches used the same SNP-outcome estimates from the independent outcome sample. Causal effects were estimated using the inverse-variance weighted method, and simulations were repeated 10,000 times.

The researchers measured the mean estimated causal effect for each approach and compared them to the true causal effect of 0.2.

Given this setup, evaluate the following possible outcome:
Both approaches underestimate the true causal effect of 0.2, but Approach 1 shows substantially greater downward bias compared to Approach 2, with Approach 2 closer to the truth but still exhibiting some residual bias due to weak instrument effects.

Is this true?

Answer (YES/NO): NO